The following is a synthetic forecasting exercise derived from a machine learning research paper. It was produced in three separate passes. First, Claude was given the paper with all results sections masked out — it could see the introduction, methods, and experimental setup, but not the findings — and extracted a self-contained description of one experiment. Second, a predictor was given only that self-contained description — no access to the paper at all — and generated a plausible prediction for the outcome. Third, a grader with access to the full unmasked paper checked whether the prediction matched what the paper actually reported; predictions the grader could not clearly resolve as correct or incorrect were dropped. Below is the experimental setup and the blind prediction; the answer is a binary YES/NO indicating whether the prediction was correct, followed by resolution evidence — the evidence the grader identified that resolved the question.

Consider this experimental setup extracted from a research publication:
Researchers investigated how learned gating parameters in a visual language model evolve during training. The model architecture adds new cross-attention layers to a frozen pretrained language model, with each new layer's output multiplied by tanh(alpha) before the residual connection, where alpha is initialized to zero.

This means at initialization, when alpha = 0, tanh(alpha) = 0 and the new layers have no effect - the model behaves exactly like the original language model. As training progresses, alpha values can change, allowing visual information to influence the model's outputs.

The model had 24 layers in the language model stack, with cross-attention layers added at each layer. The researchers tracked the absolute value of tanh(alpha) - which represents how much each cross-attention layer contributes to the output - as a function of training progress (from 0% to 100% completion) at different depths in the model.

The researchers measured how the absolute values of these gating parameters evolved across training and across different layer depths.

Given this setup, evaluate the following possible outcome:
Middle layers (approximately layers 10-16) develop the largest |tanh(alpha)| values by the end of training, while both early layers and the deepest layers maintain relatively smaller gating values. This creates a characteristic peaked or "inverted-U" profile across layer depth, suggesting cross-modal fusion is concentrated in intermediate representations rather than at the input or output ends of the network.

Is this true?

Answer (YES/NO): NO